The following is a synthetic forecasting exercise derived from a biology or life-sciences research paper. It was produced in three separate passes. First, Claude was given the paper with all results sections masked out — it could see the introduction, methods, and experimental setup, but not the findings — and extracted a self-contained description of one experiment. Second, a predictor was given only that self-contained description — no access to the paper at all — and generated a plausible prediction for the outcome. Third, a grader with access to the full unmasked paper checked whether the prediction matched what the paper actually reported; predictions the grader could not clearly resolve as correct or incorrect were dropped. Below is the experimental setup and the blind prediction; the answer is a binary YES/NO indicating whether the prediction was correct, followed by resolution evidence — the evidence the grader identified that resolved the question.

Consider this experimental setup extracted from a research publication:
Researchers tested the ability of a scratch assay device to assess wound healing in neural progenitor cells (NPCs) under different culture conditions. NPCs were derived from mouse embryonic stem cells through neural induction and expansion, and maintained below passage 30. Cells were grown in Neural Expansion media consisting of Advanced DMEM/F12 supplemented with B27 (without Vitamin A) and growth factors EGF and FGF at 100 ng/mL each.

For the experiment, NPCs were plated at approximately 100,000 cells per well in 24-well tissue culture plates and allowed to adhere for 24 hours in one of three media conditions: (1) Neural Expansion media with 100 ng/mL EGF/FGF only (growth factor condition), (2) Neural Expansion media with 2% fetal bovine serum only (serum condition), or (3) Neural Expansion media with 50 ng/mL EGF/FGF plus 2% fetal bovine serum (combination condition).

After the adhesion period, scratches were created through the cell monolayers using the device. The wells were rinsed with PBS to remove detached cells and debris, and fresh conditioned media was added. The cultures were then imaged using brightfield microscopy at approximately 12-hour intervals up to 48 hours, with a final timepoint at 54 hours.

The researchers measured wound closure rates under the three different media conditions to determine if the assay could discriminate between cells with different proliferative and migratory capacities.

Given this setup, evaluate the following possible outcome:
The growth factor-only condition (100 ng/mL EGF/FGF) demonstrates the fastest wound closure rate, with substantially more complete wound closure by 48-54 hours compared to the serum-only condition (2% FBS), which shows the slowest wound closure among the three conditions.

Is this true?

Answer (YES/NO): YES